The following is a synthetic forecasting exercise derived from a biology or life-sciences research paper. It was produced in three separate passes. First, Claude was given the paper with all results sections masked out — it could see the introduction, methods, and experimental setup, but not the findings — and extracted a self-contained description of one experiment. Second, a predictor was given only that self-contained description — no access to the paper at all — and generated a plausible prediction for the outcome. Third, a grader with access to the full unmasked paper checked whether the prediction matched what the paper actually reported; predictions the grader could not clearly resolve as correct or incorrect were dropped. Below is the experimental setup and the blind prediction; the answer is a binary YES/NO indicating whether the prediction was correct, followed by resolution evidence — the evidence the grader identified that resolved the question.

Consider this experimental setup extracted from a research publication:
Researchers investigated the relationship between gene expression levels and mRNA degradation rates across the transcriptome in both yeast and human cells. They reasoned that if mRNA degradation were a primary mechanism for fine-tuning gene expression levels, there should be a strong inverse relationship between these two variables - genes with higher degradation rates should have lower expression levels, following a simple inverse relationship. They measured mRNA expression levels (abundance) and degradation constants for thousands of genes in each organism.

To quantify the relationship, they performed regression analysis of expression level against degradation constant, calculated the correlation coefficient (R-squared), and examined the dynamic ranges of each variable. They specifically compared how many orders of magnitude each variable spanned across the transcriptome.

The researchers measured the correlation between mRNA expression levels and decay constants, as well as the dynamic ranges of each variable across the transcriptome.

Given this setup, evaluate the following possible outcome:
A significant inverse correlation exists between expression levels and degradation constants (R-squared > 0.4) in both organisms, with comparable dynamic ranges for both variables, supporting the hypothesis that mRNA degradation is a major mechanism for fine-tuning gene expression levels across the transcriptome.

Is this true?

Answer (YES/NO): NO